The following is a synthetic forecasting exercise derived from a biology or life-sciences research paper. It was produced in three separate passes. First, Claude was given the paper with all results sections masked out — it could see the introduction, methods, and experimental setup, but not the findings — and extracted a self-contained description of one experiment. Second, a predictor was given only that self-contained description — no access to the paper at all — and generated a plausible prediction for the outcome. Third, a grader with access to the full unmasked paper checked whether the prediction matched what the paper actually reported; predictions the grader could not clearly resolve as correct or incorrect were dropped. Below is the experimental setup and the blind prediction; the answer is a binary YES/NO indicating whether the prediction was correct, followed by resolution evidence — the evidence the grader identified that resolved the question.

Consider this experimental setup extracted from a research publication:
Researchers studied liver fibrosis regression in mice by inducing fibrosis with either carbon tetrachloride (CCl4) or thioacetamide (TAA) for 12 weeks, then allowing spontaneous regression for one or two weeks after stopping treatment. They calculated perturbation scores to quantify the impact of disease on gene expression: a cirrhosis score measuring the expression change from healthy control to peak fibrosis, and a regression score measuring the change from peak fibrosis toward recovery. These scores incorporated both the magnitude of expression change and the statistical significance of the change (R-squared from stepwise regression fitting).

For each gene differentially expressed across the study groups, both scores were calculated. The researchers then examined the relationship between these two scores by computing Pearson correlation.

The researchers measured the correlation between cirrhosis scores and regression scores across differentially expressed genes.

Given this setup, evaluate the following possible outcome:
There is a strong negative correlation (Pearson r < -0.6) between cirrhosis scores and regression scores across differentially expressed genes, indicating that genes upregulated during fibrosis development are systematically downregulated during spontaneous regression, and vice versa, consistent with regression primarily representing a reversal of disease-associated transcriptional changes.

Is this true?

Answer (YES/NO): YES